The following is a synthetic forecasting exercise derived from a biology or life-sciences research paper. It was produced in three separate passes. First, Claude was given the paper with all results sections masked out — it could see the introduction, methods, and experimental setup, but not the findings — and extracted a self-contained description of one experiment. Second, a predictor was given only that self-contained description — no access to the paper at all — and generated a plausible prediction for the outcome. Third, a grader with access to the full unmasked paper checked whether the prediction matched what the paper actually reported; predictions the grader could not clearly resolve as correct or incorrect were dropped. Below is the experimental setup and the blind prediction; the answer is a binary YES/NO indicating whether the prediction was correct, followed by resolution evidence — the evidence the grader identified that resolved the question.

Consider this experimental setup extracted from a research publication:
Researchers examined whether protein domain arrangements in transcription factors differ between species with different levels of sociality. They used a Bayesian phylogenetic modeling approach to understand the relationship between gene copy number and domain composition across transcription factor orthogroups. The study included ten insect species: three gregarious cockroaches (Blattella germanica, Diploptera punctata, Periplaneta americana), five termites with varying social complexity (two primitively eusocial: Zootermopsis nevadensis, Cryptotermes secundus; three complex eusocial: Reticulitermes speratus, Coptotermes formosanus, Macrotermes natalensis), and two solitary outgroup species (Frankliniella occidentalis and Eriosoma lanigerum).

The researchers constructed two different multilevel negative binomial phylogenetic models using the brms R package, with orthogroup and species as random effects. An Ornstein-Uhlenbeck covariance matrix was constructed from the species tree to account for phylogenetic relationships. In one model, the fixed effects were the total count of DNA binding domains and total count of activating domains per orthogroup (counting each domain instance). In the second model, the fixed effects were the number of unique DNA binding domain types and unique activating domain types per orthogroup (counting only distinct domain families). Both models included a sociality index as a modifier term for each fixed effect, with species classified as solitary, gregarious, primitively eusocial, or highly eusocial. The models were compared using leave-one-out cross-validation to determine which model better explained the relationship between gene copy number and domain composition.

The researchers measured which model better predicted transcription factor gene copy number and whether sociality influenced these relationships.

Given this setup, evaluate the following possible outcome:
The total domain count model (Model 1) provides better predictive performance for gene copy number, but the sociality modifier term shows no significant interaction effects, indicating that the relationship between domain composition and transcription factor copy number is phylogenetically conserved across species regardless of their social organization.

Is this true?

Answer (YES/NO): NO